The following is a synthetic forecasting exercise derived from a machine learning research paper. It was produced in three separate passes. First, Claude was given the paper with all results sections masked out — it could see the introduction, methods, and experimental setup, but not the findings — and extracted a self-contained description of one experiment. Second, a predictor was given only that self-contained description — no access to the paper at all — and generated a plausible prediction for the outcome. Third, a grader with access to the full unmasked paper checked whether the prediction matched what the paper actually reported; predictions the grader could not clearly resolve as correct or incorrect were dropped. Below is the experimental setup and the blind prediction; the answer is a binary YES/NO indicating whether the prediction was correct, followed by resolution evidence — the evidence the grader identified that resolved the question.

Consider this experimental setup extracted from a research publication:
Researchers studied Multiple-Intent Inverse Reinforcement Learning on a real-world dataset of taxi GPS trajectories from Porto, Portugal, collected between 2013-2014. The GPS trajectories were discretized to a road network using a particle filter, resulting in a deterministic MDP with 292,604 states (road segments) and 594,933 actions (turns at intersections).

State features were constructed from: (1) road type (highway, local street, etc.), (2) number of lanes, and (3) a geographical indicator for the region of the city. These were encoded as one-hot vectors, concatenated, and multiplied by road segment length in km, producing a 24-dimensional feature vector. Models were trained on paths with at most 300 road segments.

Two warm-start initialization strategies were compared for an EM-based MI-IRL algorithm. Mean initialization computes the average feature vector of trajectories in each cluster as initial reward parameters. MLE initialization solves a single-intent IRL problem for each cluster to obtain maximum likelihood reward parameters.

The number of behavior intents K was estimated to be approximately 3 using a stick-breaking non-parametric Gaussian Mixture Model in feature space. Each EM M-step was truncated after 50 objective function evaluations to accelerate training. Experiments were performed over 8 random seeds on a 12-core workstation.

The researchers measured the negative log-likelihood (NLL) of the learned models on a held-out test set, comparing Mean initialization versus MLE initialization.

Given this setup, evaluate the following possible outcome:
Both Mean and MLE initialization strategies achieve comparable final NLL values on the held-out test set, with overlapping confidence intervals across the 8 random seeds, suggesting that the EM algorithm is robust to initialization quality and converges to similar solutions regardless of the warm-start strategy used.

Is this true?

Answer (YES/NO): YES